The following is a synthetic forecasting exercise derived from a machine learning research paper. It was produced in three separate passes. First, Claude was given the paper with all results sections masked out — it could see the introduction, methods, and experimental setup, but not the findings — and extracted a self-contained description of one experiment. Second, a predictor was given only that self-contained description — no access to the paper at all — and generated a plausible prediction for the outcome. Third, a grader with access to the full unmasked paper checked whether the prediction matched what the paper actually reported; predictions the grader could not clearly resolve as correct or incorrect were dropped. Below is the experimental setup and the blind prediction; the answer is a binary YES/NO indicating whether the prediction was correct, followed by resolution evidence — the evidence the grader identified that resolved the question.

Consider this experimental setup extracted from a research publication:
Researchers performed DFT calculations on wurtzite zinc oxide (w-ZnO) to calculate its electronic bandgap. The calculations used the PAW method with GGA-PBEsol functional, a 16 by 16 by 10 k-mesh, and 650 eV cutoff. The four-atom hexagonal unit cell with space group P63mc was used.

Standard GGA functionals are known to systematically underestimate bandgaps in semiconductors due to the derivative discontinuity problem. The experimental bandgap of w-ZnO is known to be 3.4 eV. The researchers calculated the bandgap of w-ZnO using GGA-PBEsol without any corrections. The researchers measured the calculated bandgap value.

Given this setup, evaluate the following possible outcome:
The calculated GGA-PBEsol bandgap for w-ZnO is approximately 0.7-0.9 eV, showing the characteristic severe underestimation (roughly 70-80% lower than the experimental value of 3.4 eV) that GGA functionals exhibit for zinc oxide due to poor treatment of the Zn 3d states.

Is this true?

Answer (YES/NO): YES